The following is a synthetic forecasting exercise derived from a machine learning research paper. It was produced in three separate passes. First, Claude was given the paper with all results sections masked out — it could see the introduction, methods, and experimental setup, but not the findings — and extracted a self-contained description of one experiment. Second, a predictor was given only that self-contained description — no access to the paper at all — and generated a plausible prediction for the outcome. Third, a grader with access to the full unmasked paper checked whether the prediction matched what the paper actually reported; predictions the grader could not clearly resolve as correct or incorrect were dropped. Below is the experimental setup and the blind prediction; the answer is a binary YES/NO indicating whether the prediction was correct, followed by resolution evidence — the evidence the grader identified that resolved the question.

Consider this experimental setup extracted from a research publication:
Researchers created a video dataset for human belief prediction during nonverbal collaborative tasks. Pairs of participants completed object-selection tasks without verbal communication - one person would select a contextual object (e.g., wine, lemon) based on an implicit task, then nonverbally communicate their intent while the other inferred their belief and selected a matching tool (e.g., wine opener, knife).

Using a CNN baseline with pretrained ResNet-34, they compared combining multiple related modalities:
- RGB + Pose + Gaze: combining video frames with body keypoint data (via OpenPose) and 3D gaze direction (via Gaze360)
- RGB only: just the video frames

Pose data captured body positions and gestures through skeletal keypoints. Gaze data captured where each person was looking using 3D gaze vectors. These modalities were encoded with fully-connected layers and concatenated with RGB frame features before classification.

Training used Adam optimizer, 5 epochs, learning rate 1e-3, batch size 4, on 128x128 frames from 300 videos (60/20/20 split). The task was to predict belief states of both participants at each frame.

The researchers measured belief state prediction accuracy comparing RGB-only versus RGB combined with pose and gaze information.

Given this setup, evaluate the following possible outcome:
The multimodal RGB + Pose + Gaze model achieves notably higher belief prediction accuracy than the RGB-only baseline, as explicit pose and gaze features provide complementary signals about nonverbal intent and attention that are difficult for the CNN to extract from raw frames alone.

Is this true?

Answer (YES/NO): NO